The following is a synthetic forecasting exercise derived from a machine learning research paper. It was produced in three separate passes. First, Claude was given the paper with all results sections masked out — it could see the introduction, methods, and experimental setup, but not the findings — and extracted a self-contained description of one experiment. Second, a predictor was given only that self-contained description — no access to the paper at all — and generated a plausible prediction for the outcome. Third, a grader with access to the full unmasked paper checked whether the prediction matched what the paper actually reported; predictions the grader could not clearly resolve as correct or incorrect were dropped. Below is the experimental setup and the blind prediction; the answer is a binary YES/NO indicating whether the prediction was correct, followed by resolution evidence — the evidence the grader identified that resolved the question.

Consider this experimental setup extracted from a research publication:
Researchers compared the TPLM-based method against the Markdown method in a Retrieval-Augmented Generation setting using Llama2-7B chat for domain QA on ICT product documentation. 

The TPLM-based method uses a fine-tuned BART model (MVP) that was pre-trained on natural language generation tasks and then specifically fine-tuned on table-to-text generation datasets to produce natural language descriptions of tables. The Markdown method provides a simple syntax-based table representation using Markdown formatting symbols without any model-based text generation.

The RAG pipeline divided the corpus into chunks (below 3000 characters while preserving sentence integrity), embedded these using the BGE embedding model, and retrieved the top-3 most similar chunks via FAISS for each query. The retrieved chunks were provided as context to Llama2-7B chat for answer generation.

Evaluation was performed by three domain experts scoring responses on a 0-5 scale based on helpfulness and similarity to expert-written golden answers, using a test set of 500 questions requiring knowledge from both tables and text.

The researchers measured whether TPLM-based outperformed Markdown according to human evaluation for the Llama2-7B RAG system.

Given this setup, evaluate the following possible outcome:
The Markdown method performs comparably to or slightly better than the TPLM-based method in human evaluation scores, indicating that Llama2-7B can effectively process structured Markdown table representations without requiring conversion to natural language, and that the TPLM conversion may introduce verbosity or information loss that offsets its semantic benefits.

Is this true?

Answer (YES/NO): NO